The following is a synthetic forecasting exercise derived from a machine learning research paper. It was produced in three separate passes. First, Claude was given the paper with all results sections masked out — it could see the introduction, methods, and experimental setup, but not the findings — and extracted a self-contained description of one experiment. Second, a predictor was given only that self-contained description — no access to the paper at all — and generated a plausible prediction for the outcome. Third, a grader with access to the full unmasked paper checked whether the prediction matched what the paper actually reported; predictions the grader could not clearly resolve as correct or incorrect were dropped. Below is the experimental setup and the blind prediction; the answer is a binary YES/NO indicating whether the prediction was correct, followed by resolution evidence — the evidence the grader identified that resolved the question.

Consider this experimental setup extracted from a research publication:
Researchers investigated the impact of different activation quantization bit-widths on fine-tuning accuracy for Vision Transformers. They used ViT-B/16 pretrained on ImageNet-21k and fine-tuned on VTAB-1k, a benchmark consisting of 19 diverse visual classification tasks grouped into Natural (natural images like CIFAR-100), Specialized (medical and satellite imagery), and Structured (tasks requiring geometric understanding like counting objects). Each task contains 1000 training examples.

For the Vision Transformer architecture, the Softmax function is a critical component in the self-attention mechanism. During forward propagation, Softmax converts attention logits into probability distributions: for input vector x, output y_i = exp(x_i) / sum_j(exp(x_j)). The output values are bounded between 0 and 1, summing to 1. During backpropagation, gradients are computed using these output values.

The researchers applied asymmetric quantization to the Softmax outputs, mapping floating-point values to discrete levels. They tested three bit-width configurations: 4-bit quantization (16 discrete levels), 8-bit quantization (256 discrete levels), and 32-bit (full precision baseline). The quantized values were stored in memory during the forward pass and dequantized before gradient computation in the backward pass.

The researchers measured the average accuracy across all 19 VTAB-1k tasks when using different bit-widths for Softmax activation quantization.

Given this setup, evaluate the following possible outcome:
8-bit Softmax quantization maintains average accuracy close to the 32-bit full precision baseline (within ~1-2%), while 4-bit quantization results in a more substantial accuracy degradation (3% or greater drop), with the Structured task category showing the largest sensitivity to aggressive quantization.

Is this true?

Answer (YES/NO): NO